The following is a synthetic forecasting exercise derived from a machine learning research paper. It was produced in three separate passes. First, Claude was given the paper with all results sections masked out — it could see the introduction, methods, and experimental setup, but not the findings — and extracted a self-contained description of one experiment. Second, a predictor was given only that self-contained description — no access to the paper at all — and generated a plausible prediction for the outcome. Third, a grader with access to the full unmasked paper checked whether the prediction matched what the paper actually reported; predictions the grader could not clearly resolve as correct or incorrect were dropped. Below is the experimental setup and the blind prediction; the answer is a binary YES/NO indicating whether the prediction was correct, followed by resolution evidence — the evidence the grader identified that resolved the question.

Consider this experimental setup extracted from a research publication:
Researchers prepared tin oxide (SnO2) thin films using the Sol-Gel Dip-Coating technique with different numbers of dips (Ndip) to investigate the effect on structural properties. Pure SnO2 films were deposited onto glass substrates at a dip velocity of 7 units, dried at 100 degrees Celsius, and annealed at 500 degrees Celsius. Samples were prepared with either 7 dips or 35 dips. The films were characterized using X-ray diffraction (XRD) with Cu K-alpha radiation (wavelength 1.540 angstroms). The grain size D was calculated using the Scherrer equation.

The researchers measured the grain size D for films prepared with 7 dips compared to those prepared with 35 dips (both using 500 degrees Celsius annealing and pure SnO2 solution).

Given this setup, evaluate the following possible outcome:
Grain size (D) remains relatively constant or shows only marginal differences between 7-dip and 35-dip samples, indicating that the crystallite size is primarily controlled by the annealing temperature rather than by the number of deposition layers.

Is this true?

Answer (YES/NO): NO